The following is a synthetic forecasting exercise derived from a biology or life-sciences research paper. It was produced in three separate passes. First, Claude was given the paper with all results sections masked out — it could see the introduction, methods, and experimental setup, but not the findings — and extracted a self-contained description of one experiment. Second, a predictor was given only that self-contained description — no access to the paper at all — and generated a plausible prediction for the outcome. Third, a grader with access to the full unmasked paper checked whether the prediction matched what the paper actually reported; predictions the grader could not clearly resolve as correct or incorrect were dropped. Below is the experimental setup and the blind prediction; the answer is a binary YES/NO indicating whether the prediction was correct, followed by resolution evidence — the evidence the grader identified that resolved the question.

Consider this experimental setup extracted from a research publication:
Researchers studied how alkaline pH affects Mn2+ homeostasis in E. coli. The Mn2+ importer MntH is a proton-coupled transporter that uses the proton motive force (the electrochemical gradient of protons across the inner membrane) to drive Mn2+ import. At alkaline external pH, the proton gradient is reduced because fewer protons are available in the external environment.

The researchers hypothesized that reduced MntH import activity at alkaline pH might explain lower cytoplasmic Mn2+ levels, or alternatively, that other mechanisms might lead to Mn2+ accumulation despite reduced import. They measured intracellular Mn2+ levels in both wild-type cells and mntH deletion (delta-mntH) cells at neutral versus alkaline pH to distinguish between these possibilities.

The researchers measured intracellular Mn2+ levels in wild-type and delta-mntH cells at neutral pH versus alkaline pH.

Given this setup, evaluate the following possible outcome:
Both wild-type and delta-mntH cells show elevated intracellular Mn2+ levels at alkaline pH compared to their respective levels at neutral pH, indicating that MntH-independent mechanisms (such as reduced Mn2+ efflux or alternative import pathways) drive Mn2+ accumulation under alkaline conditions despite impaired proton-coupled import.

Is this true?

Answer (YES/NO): YES